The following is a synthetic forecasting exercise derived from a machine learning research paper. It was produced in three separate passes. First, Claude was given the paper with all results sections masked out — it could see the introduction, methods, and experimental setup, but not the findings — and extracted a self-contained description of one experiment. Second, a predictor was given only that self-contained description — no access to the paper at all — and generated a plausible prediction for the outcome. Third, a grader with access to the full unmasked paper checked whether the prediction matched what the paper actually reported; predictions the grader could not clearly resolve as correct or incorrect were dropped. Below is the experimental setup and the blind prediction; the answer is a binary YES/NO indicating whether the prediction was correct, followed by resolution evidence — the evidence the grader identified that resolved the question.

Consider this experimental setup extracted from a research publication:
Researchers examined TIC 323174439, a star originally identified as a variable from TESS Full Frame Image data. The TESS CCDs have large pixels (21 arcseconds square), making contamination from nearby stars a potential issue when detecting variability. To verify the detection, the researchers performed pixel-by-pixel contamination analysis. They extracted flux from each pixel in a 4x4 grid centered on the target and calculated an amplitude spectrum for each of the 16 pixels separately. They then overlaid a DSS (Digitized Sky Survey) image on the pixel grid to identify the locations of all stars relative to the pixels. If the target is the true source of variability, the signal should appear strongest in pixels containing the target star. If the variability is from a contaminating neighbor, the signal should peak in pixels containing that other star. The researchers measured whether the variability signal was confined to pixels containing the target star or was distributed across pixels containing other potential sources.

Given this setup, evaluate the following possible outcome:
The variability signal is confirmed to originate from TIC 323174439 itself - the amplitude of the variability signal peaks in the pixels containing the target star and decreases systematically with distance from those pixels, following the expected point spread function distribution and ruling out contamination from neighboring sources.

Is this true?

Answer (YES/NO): YES